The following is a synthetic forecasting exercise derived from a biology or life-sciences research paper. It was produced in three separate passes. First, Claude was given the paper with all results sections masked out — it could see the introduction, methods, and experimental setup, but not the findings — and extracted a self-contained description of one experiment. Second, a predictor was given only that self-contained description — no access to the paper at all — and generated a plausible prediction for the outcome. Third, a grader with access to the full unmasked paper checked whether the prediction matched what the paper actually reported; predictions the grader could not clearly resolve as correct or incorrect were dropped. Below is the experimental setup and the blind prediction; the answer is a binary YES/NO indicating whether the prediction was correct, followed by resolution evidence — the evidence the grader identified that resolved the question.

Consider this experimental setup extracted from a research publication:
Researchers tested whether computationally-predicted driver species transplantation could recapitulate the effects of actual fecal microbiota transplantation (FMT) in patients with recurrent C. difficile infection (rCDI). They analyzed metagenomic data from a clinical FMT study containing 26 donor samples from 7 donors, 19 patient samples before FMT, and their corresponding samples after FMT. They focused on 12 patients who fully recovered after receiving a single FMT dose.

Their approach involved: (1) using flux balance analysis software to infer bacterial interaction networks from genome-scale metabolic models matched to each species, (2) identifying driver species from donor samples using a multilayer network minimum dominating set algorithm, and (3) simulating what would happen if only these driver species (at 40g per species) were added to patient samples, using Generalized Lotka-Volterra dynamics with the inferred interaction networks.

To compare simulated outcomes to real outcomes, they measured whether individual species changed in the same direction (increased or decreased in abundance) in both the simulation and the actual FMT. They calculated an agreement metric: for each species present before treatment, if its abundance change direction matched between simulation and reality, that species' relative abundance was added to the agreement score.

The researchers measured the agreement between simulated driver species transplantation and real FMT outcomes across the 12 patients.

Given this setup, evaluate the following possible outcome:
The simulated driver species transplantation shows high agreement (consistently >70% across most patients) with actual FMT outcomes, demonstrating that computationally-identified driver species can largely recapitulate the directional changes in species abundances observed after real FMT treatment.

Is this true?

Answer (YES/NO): YES